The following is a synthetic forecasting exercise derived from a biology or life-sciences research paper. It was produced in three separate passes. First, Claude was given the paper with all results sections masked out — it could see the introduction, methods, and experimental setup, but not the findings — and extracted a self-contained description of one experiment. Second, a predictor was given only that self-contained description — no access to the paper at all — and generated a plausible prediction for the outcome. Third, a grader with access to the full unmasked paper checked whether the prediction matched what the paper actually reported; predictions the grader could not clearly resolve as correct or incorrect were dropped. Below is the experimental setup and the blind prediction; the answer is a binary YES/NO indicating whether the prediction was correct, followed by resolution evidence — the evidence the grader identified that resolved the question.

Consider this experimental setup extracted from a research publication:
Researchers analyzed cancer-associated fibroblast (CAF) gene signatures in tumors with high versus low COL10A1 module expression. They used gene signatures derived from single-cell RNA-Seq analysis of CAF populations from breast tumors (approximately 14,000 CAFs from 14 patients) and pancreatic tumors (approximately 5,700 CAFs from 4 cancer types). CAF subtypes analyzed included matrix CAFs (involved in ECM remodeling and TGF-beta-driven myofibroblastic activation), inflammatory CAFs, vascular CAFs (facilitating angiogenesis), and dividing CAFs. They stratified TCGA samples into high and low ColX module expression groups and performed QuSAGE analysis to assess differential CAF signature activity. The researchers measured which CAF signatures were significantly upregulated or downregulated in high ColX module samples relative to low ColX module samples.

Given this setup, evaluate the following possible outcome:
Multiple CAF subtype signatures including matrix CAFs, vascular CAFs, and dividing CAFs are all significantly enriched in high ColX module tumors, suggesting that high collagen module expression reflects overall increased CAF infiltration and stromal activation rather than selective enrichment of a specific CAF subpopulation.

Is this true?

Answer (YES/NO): NO